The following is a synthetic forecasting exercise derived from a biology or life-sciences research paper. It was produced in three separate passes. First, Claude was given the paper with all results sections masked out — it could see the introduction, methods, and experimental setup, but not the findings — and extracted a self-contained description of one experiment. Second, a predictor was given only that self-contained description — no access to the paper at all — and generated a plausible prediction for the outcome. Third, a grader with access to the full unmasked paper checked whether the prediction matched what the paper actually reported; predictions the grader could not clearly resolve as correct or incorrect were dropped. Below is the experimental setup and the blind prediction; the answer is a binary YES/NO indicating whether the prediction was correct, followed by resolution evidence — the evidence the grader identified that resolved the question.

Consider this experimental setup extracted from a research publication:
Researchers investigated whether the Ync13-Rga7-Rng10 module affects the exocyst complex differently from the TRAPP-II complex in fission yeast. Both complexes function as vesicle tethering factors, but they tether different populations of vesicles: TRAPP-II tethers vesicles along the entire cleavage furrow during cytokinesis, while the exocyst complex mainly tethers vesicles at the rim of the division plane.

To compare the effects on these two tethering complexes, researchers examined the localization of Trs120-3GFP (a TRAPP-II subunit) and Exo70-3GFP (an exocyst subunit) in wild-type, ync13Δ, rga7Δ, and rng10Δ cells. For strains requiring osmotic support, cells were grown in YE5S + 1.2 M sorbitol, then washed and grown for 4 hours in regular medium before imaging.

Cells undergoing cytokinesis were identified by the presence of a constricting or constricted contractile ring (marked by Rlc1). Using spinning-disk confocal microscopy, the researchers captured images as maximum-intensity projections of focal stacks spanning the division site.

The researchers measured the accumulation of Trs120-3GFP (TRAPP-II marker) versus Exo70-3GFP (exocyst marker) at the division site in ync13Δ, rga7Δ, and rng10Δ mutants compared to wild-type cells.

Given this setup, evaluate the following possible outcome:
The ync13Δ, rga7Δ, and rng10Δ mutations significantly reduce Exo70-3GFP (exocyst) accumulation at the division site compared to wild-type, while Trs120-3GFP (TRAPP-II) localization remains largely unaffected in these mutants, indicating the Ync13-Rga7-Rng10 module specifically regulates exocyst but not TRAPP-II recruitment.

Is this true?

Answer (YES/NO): NO